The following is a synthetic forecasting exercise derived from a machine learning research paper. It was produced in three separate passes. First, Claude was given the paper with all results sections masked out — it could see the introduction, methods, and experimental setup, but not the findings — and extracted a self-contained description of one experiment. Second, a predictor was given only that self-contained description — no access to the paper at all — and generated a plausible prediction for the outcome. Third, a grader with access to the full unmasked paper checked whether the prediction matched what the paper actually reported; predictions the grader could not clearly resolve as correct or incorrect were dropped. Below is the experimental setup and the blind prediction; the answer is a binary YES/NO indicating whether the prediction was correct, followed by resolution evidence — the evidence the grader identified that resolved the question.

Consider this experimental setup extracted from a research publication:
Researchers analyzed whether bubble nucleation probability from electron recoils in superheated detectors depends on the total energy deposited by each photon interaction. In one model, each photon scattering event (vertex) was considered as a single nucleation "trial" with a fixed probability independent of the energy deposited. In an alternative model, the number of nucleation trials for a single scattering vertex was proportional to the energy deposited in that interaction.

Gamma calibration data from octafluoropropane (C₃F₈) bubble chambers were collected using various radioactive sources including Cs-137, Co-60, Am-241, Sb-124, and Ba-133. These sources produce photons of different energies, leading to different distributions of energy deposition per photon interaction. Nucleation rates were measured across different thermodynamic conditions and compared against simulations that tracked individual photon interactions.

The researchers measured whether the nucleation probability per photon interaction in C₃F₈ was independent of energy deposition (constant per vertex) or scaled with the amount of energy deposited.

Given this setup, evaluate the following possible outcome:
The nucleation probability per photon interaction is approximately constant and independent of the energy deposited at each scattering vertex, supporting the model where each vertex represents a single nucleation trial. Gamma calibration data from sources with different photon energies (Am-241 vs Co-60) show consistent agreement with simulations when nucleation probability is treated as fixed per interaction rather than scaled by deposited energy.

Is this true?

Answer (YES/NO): NO